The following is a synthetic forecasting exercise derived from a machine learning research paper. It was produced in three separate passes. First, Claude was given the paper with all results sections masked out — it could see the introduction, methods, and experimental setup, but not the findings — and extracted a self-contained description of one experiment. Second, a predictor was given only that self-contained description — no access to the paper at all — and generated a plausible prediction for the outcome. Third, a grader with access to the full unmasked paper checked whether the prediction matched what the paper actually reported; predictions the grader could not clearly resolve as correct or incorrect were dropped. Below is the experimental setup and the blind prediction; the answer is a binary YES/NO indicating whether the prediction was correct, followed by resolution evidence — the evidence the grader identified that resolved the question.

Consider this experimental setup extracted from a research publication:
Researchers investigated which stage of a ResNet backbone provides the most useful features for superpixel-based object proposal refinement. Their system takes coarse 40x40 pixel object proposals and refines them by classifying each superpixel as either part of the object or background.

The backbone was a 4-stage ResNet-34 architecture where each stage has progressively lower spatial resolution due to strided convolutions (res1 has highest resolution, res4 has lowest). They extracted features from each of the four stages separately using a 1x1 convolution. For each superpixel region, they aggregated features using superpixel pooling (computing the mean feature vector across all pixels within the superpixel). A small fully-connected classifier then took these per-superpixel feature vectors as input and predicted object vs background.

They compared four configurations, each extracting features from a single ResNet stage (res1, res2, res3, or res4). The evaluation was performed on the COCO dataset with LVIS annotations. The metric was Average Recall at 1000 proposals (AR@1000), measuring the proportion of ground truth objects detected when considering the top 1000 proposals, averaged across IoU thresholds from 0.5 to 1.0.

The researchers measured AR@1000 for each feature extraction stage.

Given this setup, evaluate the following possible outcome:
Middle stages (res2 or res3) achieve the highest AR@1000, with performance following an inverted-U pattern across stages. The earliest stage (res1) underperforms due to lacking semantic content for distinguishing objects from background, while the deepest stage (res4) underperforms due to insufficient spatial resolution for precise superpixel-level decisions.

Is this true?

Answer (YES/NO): NO